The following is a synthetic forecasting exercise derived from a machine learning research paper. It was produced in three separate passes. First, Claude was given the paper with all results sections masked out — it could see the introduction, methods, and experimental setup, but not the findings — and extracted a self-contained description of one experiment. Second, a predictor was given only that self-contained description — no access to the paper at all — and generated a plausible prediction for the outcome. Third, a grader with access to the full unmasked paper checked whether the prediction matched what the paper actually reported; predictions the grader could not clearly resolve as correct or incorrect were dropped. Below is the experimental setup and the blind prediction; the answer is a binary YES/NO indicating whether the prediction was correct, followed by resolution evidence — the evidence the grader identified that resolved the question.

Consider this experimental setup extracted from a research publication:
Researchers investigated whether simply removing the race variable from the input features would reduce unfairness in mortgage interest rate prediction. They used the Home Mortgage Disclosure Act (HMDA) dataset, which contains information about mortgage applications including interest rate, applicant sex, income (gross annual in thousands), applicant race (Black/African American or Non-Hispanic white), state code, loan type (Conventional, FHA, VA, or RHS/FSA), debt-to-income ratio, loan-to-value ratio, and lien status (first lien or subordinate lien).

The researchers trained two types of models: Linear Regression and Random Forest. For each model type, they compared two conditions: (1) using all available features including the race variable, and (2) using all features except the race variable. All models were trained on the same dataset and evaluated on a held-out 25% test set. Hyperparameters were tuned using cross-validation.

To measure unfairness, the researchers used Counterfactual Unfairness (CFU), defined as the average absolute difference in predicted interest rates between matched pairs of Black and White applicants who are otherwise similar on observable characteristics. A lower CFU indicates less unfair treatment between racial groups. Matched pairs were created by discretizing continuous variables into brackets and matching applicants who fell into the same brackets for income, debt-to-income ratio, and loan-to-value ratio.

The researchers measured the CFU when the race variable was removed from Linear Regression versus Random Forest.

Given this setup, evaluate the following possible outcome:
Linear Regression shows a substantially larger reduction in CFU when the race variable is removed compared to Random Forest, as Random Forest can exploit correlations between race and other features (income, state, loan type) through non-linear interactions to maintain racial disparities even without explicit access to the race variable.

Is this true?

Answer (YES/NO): YES